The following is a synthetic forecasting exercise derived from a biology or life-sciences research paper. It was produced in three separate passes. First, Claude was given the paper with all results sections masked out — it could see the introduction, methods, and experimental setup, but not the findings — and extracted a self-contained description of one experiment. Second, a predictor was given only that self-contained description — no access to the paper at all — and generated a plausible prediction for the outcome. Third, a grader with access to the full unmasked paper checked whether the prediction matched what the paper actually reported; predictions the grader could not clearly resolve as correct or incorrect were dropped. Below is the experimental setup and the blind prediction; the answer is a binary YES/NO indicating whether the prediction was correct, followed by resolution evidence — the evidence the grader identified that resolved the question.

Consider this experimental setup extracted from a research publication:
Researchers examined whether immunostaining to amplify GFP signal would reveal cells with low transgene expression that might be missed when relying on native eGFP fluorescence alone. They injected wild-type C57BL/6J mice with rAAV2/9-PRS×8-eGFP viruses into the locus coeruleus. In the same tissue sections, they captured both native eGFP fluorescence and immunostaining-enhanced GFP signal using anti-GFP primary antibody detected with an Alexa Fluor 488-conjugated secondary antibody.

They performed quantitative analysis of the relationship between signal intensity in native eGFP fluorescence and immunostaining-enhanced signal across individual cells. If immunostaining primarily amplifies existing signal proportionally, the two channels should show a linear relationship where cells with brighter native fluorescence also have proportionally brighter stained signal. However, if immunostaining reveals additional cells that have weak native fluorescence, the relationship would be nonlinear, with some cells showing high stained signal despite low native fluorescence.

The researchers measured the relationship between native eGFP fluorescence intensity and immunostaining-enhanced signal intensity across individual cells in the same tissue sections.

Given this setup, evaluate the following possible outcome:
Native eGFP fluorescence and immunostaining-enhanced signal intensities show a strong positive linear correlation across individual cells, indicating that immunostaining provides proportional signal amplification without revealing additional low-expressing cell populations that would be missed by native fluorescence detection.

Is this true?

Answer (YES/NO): NO